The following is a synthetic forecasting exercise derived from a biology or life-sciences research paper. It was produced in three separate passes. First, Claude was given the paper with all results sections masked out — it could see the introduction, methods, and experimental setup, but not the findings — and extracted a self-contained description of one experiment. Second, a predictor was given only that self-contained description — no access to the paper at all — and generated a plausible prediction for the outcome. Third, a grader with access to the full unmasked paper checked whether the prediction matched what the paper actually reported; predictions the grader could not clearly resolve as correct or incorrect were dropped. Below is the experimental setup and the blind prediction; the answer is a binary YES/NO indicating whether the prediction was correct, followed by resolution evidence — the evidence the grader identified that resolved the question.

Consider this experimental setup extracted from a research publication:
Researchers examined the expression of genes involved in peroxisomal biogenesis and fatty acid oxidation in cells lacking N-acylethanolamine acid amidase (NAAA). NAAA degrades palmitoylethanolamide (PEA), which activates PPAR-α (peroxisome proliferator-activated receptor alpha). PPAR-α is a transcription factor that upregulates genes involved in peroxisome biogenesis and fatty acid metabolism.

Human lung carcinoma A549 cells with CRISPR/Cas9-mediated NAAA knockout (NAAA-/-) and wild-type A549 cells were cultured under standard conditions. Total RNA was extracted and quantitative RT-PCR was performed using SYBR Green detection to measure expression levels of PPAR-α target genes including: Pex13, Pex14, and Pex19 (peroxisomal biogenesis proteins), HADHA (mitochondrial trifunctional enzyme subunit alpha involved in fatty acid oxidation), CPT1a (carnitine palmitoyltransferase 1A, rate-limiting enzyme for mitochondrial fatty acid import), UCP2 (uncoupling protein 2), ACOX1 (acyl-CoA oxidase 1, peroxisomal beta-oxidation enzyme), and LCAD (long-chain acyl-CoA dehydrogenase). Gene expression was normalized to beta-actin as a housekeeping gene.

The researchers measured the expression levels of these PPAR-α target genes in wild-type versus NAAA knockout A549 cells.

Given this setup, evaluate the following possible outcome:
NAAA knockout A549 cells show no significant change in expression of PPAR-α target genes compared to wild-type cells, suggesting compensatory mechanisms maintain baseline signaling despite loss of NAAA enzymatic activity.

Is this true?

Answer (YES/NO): NO